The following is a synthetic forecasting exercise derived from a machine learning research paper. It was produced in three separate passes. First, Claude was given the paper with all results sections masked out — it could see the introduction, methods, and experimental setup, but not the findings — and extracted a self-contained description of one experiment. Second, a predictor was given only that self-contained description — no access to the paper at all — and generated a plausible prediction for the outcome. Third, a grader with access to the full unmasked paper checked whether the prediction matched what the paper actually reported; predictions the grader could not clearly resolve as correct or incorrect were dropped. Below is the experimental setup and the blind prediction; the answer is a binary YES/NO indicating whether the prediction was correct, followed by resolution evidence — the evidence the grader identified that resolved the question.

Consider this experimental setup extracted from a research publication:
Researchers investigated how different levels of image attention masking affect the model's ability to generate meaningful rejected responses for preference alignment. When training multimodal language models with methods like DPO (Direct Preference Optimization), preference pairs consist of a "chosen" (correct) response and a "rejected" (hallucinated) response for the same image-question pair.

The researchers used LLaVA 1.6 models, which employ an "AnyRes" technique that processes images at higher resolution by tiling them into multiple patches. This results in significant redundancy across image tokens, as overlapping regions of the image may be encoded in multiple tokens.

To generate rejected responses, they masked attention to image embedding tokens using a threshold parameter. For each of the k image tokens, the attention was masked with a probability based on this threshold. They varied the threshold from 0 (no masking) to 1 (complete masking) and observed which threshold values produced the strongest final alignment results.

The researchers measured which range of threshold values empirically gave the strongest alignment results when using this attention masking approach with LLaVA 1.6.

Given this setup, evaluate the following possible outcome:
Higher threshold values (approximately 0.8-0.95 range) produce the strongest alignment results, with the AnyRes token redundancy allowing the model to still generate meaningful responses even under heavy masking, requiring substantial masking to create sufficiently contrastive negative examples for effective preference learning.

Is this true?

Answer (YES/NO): NO